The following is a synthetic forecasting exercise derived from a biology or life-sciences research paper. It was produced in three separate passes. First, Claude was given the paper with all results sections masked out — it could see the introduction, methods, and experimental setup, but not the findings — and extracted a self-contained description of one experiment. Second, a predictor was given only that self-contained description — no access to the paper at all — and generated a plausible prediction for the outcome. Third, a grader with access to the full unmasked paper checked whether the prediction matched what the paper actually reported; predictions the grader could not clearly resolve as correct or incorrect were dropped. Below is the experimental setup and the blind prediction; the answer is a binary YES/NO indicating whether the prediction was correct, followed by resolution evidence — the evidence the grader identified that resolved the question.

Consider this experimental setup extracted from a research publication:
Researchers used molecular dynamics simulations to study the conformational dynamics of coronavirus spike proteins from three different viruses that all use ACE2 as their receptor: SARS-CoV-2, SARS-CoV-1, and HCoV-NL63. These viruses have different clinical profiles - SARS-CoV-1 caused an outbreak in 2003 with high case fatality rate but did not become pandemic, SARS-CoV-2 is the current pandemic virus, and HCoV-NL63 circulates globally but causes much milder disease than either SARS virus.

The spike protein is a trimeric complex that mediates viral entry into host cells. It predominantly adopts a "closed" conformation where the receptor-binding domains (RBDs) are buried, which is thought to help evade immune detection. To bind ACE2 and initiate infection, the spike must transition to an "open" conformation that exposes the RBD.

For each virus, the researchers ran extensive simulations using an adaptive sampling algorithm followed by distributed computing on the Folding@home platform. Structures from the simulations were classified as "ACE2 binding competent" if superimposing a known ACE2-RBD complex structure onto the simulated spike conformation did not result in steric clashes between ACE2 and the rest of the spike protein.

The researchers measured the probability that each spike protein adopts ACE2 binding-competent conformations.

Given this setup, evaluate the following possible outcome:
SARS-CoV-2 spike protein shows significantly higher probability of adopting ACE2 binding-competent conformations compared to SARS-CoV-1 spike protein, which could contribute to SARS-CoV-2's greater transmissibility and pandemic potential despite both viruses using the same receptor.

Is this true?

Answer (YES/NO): NO